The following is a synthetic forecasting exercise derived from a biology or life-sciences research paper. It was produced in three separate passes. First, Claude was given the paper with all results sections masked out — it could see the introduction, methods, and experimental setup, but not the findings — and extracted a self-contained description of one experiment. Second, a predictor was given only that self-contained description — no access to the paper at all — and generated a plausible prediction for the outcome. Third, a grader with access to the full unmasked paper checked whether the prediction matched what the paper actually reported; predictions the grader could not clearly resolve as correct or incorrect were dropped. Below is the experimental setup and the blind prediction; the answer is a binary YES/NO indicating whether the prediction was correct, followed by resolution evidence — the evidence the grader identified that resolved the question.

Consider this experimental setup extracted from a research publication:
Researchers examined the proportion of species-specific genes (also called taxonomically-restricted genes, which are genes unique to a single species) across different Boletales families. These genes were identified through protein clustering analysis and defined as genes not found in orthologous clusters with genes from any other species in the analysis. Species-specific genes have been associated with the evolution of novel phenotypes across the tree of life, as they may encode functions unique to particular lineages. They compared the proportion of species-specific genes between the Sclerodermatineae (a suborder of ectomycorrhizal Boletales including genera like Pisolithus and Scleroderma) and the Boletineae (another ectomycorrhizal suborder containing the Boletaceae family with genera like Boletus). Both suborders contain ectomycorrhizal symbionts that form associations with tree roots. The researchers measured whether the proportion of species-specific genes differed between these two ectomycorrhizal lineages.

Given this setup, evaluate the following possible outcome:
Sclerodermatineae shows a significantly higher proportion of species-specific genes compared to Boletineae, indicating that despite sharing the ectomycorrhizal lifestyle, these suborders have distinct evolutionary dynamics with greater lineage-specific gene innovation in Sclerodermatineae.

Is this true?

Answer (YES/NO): YES